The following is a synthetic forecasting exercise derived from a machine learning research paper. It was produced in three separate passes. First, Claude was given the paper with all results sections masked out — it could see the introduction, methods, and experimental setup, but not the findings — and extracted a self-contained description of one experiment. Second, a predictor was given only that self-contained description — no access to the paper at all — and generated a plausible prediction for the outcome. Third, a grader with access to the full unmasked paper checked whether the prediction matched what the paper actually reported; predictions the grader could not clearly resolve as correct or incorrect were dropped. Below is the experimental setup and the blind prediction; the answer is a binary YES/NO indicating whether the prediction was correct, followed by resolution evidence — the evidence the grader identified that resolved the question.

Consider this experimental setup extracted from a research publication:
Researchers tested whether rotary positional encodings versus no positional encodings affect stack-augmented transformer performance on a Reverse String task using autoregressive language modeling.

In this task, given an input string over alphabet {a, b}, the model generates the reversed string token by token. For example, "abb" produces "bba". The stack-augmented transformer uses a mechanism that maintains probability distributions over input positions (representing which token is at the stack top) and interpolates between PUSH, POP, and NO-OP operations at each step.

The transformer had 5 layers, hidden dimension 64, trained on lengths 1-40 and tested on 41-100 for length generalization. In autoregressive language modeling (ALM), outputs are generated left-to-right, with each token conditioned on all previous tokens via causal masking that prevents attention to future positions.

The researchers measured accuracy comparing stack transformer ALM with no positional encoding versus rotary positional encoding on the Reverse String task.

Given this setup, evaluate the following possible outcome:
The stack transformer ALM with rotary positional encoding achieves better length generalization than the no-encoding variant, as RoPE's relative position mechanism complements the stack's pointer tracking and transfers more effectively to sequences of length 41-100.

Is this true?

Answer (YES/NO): NO